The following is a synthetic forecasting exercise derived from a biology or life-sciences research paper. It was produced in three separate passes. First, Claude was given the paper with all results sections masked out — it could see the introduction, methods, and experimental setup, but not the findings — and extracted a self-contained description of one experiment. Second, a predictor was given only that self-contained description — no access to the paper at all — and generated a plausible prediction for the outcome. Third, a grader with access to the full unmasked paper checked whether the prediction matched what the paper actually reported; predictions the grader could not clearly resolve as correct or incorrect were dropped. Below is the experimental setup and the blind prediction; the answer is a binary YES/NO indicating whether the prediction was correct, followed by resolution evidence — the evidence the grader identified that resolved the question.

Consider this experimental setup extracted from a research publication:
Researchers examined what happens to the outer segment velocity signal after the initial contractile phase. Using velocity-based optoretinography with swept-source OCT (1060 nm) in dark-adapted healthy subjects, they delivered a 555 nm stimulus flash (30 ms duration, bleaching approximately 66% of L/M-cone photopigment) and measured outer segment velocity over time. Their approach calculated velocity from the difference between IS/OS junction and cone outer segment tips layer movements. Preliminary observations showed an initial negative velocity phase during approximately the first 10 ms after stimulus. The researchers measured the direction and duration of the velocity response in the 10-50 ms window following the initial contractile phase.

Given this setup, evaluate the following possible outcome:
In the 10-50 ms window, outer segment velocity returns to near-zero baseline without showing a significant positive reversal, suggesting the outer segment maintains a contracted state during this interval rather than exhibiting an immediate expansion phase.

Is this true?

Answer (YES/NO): NO